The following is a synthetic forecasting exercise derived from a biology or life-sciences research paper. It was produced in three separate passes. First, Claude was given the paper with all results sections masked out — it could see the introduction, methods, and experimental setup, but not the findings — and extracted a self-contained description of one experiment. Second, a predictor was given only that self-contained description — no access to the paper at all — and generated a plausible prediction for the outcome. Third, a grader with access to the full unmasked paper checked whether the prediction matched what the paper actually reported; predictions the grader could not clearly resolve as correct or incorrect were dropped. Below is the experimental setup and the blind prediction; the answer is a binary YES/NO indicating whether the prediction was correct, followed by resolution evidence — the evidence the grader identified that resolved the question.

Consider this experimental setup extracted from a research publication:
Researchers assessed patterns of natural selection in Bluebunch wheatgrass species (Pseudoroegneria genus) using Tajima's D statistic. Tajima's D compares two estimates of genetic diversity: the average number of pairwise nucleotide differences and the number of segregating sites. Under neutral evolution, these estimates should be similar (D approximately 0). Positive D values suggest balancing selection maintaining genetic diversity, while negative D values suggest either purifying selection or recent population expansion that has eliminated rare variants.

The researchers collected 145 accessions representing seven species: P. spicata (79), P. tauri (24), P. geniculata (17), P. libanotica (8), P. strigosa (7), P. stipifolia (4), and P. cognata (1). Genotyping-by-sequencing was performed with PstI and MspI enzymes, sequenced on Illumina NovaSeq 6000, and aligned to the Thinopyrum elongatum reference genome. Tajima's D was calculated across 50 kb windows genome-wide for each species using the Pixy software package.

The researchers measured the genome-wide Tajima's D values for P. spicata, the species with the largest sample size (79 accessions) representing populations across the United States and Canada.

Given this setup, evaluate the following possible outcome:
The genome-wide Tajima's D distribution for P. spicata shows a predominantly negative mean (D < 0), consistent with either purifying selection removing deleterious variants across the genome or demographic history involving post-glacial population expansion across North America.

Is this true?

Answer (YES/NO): YES